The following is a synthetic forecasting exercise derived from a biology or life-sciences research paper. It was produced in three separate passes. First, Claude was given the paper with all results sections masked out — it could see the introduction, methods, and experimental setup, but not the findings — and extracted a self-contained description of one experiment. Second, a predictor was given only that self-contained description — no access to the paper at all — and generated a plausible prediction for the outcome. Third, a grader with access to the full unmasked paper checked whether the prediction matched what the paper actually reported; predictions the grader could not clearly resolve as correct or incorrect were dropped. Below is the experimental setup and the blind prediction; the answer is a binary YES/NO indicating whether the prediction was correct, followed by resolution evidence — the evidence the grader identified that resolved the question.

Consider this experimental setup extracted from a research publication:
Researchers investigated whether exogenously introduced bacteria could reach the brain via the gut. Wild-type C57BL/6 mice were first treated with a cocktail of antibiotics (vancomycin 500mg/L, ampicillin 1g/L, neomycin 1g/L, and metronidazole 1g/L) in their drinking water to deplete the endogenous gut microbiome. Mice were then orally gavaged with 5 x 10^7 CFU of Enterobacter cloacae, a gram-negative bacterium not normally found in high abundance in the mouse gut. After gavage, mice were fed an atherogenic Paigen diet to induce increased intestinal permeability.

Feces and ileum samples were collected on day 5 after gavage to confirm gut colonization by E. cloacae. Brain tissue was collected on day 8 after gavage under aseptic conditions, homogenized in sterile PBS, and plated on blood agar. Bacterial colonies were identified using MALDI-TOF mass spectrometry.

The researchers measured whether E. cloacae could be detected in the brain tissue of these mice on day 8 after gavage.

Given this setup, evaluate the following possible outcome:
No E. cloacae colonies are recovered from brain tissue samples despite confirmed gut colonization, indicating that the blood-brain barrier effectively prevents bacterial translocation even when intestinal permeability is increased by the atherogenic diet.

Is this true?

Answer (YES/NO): NO